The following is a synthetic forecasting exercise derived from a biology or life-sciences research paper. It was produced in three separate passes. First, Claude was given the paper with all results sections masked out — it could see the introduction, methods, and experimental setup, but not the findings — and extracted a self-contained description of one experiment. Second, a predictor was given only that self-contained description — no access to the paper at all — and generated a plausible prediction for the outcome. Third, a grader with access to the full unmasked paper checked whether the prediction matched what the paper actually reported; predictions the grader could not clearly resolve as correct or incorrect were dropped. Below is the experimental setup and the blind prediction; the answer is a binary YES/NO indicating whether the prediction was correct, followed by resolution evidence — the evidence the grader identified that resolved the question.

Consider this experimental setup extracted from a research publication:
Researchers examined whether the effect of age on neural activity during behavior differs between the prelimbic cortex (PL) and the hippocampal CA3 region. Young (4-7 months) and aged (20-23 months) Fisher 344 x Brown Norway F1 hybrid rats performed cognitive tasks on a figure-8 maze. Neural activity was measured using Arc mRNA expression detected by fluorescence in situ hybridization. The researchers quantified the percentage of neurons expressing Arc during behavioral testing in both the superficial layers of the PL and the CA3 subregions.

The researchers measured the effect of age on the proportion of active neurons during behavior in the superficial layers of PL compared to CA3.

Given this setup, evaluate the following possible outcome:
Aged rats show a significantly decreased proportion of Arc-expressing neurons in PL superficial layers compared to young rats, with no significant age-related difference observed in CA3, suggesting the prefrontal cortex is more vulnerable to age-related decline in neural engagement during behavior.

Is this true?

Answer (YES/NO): NO